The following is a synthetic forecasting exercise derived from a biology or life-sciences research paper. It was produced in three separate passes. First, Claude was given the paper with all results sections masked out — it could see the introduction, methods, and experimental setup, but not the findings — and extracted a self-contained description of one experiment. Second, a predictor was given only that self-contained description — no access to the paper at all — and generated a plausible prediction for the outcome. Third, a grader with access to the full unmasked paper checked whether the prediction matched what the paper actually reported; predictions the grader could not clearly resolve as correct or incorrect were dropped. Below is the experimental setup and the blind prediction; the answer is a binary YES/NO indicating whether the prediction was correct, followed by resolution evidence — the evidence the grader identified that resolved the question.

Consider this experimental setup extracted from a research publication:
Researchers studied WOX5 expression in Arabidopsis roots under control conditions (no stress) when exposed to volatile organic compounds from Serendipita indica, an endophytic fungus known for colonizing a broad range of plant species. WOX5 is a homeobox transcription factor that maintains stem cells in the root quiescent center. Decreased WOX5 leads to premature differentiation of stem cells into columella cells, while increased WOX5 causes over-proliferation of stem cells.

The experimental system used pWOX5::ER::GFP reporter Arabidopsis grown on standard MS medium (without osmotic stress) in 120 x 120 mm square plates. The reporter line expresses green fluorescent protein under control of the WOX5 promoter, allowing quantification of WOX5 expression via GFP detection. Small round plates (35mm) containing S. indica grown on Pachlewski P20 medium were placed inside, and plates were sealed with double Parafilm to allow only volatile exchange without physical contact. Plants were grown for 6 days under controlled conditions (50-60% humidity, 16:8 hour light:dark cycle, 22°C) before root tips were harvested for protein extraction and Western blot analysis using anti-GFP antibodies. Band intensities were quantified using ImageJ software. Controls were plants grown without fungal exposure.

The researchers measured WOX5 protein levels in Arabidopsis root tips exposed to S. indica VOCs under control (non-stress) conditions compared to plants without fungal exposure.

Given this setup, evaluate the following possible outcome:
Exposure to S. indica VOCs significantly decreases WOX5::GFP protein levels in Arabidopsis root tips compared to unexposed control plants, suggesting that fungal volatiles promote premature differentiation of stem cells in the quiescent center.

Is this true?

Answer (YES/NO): NO